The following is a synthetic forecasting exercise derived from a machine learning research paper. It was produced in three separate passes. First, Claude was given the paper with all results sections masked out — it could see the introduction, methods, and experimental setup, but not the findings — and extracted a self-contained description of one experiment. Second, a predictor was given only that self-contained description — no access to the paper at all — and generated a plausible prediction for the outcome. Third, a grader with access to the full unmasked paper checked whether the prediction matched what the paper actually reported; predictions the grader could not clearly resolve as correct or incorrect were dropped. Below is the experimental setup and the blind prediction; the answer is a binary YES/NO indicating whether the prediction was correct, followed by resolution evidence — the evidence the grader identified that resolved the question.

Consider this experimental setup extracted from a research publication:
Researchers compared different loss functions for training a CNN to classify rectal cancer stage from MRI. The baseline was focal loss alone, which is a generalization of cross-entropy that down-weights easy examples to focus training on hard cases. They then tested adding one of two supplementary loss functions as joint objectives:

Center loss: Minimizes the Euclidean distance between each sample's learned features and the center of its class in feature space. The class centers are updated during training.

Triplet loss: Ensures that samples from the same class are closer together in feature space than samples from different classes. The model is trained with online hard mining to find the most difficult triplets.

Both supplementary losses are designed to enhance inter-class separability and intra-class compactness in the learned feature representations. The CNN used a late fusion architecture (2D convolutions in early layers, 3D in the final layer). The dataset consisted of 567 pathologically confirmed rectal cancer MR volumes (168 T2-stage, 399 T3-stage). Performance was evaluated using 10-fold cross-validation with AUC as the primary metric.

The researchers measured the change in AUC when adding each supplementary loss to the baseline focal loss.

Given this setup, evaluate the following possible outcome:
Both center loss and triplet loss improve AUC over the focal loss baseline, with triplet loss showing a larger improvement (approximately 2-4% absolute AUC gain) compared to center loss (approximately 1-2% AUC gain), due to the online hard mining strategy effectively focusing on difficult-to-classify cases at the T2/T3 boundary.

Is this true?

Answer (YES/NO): NO